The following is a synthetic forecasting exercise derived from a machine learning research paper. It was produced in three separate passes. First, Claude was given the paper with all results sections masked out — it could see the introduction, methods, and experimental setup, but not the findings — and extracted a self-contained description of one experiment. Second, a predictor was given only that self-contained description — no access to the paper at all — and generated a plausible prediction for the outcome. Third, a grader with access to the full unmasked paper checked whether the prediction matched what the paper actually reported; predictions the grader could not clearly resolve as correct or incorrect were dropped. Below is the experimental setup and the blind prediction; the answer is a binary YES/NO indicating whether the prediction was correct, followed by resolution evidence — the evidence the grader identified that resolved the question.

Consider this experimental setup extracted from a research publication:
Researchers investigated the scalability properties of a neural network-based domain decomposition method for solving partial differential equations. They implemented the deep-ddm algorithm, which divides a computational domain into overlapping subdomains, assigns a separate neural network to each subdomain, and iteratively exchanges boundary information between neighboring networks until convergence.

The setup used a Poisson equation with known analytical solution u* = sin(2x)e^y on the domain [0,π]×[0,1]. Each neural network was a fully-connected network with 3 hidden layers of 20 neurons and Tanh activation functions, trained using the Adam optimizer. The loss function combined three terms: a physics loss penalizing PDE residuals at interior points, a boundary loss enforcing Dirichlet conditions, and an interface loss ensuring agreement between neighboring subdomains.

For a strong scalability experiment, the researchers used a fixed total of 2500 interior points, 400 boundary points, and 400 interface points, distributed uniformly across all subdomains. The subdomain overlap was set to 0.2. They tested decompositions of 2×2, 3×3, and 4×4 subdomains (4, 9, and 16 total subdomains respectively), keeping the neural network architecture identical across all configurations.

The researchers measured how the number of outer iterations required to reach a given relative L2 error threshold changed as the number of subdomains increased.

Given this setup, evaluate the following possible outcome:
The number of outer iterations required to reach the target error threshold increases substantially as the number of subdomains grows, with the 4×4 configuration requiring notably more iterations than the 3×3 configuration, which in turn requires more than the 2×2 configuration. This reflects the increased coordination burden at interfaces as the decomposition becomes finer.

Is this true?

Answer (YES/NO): YES